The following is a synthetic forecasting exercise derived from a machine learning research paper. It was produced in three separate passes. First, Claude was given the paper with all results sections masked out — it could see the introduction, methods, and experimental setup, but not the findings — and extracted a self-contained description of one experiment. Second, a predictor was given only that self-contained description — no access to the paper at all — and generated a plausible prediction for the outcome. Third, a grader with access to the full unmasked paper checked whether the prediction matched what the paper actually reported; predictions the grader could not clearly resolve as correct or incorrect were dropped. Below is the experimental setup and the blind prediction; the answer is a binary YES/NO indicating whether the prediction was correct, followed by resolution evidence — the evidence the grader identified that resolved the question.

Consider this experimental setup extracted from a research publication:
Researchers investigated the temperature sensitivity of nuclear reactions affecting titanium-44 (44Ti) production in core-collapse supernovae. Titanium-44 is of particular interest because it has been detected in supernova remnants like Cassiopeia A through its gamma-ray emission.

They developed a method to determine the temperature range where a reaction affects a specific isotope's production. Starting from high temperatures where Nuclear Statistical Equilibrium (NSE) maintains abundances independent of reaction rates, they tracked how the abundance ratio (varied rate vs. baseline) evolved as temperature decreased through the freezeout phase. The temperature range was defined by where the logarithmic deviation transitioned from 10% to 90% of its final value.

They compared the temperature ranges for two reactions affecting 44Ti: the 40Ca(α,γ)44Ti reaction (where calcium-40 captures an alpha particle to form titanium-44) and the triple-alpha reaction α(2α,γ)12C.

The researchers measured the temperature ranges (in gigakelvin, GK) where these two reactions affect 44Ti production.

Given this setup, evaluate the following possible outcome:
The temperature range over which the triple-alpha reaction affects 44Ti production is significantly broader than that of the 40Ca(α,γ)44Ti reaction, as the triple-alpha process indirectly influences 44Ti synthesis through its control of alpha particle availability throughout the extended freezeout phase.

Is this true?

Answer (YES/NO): YES